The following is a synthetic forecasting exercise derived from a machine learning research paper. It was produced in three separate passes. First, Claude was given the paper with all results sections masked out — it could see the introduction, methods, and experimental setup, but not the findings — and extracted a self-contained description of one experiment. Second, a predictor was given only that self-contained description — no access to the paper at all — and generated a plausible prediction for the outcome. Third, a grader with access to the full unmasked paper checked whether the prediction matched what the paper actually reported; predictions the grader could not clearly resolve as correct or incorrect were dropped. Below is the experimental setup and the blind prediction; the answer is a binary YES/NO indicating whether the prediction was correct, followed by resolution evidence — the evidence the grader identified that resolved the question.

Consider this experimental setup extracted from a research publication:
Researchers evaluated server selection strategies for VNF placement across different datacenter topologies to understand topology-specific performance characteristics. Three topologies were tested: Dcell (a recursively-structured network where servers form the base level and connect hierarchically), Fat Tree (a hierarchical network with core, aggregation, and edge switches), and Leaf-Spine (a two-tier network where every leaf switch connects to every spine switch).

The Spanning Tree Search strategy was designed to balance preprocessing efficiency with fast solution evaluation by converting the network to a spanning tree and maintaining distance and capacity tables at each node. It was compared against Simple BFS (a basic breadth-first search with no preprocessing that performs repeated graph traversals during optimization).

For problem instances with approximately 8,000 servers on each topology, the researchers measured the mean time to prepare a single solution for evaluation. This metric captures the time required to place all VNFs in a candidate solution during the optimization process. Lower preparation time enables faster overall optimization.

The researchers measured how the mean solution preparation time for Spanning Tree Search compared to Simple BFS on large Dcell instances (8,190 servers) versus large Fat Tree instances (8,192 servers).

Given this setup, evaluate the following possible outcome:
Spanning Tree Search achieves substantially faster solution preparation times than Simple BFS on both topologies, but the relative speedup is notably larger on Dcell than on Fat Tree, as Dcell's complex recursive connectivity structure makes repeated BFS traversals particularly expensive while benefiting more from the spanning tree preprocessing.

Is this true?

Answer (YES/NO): NO